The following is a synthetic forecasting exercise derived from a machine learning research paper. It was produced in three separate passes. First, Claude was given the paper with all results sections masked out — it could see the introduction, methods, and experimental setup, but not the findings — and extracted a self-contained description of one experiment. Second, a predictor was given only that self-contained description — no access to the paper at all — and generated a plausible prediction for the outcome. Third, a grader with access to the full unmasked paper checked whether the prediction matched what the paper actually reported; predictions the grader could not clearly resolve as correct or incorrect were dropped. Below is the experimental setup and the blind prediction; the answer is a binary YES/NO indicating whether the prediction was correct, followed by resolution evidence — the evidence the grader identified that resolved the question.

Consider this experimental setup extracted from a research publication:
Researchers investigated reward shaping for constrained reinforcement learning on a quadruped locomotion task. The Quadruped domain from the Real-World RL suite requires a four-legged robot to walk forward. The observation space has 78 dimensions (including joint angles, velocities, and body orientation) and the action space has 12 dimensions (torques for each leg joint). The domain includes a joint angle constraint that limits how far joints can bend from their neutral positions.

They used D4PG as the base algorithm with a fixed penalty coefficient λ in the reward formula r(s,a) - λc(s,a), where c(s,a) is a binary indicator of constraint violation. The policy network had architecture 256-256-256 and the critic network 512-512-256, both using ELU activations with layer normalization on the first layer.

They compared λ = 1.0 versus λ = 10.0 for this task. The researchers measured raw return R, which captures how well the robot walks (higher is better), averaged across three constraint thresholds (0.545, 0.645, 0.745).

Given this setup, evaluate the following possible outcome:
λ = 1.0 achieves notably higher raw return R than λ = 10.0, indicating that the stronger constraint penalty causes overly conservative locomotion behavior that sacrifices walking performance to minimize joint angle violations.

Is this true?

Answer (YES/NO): YES